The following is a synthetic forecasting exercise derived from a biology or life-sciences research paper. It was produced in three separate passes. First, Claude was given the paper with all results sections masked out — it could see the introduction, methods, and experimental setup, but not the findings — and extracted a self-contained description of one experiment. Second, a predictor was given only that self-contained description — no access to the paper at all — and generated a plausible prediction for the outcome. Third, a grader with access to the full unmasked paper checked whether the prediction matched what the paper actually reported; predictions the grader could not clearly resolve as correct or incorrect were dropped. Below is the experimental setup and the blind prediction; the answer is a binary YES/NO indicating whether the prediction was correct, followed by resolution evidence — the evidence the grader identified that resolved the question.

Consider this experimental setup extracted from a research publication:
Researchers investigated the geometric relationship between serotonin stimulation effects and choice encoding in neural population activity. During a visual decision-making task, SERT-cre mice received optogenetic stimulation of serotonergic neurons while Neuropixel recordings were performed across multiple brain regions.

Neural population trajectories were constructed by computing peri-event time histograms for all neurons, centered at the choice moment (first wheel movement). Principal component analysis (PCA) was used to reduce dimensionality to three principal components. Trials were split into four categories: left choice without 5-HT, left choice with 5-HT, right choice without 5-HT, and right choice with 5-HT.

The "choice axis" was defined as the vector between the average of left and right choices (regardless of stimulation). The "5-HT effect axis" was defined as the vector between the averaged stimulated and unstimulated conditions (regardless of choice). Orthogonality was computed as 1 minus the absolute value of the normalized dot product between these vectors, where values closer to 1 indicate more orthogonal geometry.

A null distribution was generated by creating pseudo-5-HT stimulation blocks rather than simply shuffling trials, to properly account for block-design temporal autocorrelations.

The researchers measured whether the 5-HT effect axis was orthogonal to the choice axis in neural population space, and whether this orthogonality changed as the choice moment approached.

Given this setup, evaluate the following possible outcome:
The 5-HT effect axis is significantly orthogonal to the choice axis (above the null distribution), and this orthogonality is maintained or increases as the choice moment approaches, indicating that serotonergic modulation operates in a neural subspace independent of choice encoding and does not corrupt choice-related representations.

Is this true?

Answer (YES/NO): YES